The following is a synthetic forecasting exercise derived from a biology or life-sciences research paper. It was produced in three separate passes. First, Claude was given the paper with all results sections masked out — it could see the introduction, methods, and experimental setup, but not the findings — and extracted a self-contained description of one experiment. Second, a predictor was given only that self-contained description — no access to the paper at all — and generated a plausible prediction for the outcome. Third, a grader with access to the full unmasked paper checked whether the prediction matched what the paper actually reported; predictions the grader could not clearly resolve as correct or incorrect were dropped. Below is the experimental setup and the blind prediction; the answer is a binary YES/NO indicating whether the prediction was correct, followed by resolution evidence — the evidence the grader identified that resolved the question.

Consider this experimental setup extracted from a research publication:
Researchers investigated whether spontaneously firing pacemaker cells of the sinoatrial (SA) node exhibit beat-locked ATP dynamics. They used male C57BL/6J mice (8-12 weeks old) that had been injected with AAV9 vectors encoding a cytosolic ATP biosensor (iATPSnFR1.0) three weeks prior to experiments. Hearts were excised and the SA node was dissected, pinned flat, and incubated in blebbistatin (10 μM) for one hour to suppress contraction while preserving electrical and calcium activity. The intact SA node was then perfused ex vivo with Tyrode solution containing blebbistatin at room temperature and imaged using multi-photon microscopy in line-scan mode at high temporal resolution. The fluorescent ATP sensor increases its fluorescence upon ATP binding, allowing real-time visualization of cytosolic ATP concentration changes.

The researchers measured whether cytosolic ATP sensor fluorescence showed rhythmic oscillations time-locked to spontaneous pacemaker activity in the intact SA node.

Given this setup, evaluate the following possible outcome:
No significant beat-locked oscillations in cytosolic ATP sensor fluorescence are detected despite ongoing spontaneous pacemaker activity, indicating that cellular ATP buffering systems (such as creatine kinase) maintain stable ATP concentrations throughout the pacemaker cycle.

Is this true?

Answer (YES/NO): NO